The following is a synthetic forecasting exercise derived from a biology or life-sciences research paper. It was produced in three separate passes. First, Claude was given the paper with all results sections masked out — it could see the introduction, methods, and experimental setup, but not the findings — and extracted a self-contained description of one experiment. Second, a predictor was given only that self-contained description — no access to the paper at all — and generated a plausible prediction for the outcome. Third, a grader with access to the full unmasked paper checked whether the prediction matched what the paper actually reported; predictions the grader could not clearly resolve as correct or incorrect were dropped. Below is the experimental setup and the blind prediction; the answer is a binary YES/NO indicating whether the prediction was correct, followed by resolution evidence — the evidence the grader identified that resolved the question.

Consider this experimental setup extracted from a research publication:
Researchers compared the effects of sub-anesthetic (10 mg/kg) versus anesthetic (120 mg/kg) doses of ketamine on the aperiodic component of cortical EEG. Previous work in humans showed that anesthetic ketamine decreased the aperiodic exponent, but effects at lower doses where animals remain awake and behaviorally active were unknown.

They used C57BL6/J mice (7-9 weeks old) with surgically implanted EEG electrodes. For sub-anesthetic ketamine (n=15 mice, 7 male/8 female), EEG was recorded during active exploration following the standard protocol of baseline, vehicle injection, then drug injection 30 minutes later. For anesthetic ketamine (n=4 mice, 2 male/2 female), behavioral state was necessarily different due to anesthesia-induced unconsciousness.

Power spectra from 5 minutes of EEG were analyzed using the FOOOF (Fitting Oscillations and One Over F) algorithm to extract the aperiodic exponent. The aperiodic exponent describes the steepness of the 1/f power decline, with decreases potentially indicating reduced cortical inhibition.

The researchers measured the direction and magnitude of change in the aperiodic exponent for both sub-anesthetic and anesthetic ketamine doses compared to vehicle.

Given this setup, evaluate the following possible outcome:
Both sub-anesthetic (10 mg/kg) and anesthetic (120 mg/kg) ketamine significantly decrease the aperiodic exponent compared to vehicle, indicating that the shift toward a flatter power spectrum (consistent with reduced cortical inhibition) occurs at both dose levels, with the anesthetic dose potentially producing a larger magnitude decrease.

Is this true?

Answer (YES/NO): NO